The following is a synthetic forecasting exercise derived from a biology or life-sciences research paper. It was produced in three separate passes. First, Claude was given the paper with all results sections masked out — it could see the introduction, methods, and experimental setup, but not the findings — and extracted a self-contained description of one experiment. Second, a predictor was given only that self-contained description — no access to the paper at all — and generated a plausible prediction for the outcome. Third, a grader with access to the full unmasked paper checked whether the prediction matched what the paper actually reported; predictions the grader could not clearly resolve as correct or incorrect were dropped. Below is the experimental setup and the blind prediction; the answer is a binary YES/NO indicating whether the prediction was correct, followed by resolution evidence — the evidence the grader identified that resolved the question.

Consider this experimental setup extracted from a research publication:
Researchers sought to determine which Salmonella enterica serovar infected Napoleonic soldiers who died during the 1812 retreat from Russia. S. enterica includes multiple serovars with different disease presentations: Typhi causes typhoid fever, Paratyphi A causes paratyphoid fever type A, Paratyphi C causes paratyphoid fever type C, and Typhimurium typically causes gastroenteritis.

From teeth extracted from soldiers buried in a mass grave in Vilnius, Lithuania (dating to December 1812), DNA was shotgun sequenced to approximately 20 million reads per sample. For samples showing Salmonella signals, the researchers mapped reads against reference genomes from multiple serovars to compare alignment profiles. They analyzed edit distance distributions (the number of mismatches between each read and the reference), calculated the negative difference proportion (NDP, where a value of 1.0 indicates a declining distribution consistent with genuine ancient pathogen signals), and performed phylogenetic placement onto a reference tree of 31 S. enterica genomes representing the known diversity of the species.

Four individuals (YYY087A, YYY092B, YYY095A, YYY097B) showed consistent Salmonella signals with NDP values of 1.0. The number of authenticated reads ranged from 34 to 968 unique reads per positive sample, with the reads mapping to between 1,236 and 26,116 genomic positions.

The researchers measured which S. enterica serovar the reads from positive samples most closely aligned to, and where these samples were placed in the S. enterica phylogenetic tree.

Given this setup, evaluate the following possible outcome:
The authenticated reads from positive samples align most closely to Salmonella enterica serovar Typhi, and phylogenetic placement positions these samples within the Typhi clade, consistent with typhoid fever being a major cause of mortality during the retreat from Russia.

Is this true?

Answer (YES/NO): NO